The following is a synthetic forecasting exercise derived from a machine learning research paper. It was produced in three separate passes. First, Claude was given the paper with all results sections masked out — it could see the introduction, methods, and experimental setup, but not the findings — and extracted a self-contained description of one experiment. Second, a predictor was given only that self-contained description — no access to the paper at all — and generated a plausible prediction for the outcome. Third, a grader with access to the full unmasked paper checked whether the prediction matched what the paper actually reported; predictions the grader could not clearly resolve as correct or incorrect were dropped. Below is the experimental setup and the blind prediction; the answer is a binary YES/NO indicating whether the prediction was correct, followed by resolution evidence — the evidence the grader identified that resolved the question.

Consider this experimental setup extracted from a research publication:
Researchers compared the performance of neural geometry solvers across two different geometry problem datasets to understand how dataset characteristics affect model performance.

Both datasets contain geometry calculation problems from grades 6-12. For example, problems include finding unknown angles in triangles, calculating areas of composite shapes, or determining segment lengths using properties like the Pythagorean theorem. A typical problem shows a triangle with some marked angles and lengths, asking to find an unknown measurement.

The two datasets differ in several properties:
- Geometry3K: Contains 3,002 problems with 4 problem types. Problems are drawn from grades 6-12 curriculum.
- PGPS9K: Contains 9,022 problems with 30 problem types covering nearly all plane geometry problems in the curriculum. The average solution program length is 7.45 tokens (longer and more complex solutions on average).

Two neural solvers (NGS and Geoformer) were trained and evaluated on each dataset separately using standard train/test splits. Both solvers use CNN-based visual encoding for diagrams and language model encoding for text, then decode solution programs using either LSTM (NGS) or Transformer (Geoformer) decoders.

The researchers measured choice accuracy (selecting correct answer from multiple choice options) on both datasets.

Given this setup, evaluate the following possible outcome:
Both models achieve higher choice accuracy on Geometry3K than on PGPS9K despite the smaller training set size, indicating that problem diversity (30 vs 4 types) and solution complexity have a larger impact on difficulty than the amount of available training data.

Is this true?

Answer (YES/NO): NO